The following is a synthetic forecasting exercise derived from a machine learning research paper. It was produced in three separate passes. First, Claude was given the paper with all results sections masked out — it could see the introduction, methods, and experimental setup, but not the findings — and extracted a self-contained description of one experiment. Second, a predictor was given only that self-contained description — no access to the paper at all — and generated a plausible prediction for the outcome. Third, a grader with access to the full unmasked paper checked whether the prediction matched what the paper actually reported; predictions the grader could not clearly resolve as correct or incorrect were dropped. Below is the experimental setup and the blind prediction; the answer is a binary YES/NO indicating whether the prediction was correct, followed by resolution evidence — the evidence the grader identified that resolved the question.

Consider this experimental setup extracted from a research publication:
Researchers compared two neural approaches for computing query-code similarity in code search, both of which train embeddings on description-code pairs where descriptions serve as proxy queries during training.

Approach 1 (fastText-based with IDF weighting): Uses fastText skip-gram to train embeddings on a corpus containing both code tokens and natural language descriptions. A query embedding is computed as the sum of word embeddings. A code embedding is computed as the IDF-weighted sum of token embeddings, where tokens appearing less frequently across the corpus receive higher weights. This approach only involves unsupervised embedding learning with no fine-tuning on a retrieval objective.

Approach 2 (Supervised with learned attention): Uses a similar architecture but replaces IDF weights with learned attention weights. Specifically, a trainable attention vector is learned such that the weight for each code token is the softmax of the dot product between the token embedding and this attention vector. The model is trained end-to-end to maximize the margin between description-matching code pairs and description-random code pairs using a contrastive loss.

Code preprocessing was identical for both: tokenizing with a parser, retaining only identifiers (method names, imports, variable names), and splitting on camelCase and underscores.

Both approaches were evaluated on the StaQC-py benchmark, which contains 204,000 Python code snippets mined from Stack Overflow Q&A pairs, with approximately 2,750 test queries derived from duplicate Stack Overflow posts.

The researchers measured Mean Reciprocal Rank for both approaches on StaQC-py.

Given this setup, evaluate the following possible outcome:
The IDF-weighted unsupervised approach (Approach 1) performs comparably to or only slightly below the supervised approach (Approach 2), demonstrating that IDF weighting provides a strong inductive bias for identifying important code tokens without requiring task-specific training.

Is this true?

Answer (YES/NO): YES